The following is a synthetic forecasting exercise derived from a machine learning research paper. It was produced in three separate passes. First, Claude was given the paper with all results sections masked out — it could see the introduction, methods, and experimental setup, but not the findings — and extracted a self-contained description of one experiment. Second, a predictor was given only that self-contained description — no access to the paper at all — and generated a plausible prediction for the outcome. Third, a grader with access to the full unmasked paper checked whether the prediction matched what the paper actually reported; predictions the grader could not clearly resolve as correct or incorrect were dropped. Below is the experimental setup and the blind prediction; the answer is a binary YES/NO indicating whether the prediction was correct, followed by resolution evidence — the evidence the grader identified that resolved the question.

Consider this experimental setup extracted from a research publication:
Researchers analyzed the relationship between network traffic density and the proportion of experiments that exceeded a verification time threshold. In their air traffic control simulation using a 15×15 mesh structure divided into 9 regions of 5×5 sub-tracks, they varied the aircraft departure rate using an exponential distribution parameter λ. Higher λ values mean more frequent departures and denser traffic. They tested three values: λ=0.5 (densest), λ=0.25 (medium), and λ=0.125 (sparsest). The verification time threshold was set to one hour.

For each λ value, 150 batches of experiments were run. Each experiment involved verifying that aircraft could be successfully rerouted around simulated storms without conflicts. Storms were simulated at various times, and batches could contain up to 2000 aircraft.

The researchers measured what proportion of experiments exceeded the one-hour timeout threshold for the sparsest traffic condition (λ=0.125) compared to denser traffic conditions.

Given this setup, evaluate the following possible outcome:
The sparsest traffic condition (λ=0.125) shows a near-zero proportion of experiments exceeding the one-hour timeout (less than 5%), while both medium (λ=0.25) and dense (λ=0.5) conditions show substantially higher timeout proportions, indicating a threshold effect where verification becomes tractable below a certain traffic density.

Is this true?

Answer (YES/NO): NO